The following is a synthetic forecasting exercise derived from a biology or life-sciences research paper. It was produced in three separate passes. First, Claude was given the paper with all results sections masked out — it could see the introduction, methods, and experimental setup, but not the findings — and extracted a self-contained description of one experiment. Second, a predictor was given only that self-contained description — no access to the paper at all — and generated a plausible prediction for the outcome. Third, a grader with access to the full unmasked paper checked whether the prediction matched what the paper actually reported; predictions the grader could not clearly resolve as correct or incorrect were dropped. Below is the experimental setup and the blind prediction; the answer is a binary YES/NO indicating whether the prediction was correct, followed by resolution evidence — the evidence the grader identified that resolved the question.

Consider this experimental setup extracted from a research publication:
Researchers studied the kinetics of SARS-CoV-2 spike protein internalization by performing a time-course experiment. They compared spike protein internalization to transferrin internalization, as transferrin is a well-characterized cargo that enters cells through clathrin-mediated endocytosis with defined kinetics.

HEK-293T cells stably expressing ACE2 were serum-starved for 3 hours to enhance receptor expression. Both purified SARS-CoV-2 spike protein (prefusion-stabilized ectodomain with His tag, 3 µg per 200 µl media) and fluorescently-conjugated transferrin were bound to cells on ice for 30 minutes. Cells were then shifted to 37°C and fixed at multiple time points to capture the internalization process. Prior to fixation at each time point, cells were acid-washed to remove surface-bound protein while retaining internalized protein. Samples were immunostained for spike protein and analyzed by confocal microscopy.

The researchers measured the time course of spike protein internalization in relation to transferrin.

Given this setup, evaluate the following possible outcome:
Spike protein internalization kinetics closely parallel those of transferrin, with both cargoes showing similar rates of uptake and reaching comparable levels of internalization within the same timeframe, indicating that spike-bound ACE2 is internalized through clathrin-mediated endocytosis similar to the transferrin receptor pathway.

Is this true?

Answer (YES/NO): YES